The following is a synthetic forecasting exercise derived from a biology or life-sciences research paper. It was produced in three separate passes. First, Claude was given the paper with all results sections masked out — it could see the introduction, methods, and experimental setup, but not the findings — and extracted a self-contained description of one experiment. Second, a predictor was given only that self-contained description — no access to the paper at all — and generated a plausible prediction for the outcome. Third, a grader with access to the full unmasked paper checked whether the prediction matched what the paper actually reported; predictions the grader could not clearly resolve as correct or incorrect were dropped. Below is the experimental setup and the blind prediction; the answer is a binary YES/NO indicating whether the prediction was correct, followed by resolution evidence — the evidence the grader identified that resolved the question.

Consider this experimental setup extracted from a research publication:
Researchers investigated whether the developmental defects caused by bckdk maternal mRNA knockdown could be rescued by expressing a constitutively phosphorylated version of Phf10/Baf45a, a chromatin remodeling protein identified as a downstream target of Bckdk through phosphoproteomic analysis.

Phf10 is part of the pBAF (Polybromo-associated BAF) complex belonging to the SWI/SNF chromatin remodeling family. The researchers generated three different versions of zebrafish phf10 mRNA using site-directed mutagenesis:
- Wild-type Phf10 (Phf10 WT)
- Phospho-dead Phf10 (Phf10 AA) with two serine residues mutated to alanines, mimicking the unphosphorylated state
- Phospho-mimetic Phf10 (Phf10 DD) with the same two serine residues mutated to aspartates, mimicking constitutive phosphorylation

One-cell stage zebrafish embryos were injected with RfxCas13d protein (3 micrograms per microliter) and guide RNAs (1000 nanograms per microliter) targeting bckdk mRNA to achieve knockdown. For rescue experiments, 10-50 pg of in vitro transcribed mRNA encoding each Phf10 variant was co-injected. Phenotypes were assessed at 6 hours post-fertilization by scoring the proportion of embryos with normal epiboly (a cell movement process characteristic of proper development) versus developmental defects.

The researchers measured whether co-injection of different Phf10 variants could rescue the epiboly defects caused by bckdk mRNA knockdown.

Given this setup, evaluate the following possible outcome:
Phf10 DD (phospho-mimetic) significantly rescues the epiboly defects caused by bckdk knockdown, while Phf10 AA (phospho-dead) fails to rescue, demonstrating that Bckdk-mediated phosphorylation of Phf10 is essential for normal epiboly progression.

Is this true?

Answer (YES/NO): YES